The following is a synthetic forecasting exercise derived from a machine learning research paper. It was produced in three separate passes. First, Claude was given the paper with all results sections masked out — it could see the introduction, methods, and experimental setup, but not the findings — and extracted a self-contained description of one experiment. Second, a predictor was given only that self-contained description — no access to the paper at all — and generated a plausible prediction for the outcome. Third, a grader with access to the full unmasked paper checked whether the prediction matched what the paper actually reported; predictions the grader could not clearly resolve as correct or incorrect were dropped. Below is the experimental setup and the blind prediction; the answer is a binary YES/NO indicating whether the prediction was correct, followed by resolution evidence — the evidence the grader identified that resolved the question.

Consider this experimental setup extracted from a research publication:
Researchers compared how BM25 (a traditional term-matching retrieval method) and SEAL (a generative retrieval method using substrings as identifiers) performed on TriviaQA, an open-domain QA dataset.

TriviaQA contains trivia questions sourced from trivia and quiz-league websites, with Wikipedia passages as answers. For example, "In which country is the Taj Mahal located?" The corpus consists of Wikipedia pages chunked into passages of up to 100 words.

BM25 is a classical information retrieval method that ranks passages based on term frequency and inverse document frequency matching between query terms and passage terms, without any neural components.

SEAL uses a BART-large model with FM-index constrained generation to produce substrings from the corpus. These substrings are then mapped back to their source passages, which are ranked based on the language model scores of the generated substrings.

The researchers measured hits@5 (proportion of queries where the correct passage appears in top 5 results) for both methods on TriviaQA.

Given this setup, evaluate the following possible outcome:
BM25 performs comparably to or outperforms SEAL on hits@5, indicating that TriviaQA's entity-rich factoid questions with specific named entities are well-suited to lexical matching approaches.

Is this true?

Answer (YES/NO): YES